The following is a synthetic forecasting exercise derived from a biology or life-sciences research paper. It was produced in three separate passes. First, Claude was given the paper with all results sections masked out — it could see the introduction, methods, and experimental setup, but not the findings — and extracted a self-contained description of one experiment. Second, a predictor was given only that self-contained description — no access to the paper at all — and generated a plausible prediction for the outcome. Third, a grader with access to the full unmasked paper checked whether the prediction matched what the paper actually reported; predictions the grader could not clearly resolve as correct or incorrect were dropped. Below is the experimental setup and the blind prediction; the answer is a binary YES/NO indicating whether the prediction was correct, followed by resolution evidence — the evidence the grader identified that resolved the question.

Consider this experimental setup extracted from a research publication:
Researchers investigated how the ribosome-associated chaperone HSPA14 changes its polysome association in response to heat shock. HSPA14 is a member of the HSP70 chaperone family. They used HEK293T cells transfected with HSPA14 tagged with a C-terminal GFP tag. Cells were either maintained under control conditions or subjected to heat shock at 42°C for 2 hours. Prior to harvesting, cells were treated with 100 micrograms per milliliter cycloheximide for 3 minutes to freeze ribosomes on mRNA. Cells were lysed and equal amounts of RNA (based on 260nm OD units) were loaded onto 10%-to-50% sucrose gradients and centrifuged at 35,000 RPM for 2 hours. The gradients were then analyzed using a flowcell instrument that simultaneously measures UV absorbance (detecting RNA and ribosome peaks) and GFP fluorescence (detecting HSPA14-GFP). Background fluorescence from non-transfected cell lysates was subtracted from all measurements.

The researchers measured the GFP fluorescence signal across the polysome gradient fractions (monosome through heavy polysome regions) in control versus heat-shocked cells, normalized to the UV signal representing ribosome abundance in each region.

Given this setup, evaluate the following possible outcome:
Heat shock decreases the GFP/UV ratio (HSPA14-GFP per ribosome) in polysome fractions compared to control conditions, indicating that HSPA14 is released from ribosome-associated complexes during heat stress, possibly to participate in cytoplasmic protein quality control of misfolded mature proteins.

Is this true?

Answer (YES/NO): NO